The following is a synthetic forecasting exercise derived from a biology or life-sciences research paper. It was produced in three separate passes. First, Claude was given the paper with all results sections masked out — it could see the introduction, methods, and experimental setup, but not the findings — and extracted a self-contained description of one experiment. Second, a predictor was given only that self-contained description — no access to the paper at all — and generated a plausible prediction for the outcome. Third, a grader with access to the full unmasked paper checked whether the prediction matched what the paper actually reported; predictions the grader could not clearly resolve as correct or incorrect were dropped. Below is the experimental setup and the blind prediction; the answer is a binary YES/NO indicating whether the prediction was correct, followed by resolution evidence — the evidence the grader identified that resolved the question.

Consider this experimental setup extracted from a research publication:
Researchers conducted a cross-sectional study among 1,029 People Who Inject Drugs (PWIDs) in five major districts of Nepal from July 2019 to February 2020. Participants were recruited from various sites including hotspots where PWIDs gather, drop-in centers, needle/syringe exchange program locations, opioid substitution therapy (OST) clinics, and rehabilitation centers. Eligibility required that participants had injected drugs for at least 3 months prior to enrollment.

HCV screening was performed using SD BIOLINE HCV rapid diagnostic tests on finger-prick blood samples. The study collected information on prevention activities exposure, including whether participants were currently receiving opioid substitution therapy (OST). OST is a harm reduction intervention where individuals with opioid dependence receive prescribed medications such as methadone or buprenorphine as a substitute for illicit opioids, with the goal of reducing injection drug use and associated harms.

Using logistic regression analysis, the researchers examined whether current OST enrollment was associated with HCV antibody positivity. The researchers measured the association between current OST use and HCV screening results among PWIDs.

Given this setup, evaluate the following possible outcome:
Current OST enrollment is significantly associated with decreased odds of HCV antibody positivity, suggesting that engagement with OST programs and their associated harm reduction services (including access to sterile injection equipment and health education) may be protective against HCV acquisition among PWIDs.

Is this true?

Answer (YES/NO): NO